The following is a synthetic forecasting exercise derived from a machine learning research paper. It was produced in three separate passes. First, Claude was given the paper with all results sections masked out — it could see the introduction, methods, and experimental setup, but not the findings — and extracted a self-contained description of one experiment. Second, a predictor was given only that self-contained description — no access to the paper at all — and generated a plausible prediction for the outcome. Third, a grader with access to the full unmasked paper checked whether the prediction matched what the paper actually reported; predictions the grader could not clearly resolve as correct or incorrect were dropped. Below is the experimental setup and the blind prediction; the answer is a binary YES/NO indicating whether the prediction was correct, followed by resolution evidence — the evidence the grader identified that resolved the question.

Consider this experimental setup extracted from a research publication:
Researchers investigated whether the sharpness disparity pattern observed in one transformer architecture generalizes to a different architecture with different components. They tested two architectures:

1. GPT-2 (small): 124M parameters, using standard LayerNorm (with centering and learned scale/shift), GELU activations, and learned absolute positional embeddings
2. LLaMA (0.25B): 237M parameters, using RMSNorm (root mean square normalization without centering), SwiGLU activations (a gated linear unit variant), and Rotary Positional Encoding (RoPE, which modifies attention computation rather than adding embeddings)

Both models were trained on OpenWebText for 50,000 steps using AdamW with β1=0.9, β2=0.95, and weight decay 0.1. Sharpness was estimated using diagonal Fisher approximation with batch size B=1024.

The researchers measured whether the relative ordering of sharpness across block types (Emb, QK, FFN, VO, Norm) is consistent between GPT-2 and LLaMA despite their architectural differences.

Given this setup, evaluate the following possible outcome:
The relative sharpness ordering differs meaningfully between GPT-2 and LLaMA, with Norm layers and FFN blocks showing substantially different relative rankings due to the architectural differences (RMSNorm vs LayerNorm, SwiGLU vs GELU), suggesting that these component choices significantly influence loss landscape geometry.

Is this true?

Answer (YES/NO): NO